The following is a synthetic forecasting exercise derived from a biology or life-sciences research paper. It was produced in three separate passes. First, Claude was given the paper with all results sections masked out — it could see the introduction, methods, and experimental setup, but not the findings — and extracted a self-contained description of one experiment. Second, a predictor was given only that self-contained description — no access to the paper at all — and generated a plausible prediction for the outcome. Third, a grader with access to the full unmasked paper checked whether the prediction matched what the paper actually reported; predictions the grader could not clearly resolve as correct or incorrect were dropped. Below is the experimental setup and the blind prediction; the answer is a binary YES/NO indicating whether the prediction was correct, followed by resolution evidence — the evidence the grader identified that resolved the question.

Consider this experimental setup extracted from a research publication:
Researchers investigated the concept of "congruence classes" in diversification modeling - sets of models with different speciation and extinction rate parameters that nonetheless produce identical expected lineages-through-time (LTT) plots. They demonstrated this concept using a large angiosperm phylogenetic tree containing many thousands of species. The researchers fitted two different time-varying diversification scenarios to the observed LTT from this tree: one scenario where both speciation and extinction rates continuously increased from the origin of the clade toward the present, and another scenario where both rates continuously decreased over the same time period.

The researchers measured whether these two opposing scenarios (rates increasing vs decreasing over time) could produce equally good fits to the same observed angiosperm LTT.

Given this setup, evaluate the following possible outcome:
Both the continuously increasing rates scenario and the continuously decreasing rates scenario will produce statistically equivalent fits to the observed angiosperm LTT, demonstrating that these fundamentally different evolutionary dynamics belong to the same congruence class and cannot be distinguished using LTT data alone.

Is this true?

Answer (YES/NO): YES